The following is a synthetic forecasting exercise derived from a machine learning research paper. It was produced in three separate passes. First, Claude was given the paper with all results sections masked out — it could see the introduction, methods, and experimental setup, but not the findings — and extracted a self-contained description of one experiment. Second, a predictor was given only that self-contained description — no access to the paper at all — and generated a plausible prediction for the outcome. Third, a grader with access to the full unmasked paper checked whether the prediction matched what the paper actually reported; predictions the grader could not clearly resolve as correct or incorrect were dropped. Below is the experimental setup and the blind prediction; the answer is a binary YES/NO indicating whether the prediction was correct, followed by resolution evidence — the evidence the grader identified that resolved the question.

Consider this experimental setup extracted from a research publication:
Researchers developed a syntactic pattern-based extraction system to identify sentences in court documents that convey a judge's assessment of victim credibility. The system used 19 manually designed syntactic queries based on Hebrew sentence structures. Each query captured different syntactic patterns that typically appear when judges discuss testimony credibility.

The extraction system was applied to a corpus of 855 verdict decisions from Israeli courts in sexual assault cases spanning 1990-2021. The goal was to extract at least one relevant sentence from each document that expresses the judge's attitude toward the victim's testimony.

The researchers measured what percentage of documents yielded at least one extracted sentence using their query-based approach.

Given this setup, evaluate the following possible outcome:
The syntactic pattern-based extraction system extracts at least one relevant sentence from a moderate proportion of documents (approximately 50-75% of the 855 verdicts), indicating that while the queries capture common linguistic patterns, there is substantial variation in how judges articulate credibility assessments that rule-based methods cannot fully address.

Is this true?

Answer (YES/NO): YES